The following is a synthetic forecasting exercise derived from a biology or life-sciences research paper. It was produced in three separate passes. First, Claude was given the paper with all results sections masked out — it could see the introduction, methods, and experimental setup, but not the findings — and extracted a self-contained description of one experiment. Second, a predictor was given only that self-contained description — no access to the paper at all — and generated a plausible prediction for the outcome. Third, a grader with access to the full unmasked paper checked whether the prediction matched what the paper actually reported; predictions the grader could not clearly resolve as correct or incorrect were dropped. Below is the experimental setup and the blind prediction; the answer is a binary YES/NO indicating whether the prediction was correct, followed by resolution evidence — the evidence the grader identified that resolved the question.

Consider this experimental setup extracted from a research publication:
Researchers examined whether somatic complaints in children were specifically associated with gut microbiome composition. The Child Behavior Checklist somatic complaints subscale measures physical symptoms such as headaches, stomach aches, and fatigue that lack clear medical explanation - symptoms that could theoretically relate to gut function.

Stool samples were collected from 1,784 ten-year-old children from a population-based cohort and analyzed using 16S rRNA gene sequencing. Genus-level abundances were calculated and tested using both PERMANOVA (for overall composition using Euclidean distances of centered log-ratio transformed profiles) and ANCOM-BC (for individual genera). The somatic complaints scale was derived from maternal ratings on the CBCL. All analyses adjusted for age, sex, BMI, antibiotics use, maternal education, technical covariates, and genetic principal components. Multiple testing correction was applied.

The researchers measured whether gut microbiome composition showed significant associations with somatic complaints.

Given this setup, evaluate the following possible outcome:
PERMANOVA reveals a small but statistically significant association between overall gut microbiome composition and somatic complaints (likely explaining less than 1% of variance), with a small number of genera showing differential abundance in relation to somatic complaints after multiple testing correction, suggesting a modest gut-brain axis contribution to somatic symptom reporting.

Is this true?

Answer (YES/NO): NO